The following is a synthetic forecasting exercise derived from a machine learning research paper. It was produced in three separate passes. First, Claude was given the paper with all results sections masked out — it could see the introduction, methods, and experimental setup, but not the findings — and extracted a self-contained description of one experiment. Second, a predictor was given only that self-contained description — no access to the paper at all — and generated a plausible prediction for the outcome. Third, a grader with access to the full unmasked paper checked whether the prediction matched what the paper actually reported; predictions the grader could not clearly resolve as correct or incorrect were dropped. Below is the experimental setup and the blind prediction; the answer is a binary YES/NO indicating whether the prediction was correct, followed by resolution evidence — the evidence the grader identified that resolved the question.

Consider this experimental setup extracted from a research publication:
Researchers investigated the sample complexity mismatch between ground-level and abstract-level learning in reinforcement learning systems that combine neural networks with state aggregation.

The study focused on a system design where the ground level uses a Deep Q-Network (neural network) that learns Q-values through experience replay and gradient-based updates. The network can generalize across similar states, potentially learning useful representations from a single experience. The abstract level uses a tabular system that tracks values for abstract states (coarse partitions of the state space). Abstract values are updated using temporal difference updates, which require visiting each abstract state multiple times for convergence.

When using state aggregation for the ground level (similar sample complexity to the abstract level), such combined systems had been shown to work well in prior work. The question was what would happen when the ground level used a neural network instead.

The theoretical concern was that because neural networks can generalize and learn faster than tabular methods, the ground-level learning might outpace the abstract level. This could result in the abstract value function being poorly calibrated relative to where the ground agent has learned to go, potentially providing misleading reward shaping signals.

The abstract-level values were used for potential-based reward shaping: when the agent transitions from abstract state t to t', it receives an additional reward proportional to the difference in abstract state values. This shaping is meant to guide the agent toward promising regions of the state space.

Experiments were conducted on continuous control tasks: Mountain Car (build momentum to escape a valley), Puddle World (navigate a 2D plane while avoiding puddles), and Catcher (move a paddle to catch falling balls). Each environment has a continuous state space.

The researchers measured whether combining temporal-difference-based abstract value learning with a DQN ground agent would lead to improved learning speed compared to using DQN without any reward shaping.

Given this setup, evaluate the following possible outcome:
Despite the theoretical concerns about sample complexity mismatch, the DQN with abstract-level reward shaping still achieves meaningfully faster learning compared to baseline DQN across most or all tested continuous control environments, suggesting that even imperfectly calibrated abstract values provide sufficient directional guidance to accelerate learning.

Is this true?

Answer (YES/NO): NO